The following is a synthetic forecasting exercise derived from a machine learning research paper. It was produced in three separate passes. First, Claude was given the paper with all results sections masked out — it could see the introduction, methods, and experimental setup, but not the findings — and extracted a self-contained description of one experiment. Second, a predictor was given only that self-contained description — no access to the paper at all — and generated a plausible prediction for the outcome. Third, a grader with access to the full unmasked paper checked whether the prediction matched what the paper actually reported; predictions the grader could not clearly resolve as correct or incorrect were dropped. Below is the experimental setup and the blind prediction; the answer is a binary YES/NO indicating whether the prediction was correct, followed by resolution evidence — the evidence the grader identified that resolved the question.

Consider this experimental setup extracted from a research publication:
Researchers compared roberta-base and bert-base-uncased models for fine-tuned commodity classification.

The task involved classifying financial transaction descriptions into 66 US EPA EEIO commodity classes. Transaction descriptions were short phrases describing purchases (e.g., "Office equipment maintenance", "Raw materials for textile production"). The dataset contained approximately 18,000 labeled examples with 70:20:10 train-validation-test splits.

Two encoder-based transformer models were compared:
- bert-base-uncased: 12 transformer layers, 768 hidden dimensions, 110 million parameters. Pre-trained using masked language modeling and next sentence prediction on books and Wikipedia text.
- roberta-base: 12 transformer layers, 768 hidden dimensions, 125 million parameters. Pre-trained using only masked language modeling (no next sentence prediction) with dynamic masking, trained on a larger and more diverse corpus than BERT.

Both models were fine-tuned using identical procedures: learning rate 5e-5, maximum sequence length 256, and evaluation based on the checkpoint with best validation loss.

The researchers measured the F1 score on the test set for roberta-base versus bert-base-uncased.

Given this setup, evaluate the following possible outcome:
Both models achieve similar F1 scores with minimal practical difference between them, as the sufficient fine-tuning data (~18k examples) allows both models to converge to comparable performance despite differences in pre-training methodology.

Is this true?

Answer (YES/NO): YES